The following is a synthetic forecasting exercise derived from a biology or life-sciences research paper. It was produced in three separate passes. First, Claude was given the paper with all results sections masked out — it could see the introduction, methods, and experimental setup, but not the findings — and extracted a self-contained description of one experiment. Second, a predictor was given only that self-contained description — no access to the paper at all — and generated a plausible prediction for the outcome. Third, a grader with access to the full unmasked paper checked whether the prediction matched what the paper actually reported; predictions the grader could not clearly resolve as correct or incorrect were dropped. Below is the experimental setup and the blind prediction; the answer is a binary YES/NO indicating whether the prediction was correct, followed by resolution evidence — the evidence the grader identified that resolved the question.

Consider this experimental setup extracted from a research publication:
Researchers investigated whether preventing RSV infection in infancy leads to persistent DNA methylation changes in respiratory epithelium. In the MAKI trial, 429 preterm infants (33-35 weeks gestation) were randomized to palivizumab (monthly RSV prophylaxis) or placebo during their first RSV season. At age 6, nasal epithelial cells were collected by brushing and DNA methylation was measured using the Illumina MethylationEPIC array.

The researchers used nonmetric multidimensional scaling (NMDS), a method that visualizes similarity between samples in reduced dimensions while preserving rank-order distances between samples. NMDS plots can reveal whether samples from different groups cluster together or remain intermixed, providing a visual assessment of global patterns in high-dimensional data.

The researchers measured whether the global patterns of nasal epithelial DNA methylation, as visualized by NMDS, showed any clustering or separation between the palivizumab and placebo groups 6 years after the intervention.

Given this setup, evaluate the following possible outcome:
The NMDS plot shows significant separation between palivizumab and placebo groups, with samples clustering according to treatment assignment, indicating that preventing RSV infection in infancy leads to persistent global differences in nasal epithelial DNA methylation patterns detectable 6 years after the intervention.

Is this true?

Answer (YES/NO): YES